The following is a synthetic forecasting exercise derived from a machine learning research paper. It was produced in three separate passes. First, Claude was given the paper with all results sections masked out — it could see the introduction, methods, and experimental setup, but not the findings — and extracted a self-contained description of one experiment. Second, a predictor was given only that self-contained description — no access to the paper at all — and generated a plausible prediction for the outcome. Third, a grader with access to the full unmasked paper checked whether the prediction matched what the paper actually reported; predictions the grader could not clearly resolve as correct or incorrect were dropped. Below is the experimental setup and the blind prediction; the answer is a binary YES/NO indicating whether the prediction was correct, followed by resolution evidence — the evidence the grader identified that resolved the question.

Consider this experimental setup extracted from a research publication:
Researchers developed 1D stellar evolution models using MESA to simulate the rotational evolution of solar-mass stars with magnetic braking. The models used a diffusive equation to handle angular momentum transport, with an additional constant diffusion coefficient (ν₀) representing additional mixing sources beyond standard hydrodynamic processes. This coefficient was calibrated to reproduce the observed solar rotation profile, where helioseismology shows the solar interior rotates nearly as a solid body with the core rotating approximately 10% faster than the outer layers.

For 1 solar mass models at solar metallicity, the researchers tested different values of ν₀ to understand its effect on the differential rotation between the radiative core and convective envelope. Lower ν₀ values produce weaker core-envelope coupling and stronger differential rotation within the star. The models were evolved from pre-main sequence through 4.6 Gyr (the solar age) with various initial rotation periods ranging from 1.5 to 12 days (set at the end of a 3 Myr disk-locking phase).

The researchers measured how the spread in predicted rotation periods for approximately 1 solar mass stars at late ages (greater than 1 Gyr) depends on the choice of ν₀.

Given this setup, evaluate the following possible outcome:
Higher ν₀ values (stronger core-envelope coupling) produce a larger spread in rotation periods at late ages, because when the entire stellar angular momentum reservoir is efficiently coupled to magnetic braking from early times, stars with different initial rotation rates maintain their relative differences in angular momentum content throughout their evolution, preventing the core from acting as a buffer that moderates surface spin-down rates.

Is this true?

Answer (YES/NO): NO